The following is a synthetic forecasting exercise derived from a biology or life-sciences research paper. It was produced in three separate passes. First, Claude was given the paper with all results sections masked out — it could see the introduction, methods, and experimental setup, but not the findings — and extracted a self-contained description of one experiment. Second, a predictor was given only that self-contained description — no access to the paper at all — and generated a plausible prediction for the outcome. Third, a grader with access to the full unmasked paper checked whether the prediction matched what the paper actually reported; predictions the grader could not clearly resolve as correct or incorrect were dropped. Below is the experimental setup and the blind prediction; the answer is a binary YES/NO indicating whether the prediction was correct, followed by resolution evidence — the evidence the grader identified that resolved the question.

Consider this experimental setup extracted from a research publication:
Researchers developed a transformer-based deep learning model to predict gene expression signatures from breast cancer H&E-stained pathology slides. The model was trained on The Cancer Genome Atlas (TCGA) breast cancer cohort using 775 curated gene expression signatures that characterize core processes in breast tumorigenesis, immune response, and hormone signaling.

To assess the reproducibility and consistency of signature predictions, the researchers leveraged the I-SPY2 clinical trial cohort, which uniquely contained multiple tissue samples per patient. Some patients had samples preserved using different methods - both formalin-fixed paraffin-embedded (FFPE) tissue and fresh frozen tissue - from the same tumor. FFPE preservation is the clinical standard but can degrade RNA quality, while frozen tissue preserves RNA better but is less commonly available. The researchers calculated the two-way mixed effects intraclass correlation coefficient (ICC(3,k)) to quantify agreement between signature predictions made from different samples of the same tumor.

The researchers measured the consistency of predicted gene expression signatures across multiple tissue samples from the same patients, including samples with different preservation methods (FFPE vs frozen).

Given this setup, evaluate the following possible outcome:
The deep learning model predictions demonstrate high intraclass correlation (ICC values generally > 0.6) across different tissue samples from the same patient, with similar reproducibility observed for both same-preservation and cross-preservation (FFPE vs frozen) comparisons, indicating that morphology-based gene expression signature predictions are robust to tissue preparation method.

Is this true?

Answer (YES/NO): NO